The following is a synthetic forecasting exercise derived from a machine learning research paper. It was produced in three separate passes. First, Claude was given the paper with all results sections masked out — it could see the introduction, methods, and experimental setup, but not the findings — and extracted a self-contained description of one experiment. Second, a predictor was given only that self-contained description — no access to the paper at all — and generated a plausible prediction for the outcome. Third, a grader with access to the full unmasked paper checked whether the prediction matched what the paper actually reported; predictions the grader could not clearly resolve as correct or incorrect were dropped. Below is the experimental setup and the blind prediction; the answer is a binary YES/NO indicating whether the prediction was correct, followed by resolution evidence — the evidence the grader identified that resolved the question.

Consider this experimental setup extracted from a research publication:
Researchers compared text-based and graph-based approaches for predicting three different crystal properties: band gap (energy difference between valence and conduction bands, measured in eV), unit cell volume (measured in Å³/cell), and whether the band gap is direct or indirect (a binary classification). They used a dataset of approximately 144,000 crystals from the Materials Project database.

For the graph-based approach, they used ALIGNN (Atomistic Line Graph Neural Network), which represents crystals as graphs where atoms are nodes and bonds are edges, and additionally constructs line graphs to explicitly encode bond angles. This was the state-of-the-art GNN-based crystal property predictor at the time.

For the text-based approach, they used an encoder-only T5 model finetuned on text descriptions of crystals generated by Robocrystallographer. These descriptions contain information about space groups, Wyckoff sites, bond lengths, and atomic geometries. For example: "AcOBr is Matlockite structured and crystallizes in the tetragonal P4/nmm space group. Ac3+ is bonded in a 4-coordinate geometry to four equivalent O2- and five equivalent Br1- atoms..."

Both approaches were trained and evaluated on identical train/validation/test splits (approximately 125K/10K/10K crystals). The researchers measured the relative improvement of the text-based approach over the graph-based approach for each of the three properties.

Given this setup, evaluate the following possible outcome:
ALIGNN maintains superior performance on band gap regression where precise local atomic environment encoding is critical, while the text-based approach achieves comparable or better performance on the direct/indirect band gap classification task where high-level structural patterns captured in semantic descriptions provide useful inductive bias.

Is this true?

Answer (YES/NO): NO